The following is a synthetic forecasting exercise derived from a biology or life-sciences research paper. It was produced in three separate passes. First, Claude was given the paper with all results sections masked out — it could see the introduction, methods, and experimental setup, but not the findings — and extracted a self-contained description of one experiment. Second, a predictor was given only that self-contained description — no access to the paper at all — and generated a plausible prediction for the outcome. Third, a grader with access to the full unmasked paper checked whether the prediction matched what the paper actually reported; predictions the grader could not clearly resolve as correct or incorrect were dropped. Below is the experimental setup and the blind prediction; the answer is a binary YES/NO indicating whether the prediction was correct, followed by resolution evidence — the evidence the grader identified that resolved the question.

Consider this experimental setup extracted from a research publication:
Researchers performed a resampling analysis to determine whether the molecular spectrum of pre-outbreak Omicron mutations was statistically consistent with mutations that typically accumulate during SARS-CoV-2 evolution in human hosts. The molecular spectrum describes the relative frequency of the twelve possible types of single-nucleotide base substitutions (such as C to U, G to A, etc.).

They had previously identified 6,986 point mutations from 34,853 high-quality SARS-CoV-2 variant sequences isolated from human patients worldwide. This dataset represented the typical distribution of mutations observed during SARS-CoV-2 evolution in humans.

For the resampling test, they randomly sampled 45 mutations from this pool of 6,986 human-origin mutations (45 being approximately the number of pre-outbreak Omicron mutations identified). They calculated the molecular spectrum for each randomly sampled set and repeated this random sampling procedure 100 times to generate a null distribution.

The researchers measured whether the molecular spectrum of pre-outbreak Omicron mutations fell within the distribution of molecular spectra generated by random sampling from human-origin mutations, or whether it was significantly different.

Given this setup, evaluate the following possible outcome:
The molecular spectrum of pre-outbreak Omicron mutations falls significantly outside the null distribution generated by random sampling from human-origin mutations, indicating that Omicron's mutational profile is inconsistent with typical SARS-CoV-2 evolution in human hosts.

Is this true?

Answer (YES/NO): YES